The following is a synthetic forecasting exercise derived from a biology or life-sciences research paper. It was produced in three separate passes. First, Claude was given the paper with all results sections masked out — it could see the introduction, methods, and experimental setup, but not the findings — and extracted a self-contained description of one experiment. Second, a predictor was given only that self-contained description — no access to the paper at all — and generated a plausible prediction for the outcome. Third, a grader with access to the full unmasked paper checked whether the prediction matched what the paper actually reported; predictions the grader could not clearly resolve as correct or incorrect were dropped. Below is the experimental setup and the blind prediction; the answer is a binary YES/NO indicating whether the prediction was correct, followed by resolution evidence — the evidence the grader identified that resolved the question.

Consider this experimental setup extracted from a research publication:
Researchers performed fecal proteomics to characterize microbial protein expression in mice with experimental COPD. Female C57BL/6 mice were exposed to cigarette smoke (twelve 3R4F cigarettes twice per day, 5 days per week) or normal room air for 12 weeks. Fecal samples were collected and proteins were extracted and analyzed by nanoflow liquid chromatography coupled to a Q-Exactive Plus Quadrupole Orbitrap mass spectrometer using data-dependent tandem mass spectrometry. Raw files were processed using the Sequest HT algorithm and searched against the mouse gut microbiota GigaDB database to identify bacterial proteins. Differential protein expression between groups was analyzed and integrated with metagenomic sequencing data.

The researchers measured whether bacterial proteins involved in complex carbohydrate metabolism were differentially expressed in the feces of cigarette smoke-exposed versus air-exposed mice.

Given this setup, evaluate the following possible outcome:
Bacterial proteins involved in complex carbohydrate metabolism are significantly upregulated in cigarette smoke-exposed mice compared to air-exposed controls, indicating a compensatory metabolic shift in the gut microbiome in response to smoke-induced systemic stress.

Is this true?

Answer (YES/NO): YES